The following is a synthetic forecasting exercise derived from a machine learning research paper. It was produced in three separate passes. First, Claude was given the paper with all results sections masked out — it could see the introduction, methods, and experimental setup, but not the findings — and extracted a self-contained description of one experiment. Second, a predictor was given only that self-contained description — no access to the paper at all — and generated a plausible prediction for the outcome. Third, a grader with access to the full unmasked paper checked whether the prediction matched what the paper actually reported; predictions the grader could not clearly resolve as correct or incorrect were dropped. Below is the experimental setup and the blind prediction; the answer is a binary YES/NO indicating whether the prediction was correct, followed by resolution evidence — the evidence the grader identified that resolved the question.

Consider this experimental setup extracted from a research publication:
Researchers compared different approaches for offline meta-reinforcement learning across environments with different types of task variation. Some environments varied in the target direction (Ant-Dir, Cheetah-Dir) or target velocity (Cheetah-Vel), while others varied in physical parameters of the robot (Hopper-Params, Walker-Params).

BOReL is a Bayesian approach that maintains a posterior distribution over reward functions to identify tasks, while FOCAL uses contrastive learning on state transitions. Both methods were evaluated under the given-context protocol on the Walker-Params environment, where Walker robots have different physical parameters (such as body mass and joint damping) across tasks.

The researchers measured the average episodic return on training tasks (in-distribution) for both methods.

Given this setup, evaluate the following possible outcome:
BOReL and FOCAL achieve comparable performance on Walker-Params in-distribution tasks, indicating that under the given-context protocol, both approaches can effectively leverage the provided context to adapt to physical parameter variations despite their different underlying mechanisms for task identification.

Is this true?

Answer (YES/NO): NO